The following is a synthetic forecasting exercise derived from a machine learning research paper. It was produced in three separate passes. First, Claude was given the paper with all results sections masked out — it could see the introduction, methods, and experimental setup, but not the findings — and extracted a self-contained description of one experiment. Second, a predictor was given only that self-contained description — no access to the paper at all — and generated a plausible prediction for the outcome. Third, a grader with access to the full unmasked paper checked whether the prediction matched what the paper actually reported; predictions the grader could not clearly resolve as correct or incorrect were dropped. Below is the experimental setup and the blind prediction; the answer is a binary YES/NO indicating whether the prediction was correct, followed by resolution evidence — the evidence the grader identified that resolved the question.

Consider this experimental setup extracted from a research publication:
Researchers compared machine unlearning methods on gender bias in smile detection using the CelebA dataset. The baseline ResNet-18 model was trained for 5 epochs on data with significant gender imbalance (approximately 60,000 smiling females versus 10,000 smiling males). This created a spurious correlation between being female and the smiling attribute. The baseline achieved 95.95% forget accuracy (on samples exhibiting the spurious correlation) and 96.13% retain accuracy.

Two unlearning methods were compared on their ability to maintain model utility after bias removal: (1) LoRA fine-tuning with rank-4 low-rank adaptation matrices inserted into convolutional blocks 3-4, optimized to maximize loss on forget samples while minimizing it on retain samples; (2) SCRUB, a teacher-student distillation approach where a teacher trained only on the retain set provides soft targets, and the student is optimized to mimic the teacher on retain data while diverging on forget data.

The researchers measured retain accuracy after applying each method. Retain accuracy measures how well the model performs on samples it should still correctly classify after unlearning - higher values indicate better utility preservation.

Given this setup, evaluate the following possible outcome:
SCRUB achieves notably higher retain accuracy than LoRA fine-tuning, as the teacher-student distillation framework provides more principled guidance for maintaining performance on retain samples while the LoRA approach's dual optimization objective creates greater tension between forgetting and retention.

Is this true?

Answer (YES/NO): YES